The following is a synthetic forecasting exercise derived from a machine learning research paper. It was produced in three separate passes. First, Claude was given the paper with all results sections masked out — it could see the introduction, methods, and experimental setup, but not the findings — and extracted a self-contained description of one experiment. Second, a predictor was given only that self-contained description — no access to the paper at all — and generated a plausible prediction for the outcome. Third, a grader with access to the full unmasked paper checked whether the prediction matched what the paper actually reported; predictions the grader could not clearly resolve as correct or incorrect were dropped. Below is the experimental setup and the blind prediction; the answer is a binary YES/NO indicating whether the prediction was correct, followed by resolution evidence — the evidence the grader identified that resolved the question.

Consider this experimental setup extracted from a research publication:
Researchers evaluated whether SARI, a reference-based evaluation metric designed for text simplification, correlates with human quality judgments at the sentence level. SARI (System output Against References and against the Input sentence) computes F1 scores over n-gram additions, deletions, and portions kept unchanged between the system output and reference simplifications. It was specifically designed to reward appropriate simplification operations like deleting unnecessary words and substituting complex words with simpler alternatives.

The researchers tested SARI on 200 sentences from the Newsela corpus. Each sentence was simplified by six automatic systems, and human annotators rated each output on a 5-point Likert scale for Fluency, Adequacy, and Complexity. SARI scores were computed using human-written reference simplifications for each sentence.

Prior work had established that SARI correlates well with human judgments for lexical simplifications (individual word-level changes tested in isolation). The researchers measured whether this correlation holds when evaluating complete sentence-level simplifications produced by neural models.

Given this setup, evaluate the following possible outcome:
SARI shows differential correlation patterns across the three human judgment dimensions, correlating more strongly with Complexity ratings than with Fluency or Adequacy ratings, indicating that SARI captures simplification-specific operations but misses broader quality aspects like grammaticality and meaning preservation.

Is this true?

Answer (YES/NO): NO